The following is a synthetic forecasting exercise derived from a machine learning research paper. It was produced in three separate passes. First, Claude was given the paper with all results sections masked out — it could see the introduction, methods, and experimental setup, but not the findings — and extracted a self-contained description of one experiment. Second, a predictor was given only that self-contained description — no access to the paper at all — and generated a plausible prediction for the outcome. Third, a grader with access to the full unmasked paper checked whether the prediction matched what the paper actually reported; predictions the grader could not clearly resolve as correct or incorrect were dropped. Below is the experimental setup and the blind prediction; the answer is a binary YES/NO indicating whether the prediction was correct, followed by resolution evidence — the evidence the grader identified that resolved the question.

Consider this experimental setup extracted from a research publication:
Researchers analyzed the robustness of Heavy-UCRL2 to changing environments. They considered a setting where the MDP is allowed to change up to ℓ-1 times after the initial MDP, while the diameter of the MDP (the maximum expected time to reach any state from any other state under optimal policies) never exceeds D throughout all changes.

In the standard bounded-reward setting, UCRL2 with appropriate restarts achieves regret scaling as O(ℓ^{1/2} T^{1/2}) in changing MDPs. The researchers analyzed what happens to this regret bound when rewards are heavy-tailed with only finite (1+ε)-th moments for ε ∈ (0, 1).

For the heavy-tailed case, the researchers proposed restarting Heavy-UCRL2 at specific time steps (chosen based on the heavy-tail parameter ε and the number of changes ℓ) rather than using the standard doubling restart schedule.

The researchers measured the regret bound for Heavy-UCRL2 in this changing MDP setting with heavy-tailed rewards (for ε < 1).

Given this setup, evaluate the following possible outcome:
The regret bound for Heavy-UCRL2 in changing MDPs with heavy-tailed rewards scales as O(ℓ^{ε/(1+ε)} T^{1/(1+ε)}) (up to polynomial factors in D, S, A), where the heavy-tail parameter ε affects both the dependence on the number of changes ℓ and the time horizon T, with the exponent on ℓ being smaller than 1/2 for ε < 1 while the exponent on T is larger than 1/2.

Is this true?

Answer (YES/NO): NO